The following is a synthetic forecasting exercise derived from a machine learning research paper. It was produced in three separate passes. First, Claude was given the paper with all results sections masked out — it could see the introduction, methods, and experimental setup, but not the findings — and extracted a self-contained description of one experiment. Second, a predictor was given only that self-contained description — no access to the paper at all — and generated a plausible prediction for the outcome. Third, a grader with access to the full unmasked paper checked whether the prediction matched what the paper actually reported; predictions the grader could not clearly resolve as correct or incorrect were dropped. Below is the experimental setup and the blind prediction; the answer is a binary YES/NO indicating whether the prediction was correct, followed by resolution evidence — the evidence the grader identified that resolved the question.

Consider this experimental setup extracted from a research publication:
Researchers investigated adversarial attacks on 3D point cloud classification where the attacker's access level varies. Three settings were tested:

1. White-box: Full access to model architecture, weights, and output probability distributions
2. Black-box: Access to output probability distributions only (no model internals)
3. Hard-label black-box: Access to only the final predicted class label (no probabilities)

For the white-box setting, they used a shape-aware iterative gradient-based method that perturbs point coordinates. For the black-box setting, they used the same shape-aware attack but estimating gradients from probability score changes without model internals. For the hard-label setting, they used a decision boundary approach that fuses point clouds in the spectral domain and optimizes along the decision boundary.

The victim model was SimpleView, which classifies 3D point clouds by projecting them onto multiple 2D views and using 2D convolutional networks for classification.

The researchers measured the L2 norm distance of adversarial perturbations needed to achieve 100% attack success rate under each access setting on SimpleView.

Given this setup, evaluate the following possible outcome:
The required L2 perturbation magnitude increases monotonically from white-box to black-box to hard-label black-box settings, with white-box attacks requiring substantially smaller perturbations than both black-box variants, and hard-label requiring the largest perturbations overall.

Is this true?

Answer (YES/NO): NO